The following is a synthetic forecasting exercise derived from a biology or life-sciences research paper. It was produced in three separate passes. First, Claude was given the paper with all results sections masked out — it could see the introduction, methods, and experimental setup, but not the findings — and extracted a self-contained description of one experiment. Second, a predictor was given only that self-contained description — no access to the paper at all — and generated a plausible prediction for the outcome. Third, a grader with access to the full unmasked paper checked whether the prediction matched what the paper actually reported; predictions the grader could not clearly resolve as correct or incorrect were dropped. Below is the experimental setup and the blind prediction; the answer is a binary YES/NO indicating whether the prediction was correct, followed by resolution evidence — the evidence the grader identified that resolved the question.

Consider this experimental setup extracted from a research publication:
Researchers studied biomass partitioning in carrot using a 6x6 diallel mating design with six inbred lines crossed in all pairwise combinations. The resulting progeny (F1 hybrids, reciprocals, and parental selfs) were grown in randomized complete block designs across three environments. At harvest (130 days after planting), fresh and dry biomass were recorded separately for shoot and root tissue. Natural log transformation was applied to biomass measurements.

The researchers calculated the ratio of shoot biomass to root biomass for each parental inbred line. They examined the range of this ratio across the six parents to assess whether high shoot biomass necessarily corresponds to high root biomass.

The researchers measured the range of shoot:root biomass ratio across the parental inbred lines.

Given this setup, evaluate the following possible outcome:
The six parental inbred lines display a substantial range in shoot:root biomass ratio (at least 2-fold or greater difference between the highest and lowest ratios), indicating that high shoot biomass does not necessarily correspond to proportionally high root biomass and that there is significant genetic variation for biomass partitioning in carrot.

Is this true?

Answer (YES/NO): YES